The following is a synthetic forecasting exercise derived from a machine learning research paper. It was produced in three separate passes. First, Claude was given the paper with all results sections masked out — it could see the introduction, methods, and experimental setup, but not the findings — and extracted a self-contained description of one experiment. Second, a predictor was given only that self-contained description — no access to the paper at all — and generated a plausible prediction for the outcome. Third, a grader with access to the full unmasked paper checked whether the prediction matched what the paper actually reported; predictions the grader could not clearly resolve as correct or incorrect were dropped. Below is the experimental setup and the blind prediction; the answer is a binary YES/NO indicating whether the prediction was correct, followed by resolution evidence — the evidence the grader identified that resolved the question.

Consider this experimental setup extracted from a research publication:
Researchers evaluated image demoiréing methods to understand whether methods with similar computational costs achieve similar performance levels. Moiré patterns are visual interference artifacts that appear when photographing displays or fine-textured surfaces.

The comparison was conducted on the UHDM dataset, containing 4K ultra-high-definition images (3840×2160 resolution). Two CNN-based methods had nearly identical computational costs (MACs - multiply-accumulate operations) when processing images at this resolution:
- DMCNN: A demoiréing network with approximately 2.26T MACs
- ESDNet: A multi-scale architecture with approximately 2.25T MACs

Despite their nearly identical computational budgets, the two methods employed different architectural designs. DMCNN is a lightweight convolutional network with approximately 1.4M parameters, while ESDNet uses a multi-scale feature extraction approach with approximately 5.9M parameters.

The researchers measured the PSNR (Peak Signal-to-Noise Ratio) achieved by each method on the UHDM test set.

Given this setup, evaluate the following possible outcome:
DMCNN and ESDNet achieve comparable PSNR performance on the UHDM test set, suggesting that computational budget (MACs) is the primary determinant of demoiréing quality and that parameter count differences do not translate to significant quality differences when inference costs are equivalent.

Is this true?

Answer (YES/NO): NO